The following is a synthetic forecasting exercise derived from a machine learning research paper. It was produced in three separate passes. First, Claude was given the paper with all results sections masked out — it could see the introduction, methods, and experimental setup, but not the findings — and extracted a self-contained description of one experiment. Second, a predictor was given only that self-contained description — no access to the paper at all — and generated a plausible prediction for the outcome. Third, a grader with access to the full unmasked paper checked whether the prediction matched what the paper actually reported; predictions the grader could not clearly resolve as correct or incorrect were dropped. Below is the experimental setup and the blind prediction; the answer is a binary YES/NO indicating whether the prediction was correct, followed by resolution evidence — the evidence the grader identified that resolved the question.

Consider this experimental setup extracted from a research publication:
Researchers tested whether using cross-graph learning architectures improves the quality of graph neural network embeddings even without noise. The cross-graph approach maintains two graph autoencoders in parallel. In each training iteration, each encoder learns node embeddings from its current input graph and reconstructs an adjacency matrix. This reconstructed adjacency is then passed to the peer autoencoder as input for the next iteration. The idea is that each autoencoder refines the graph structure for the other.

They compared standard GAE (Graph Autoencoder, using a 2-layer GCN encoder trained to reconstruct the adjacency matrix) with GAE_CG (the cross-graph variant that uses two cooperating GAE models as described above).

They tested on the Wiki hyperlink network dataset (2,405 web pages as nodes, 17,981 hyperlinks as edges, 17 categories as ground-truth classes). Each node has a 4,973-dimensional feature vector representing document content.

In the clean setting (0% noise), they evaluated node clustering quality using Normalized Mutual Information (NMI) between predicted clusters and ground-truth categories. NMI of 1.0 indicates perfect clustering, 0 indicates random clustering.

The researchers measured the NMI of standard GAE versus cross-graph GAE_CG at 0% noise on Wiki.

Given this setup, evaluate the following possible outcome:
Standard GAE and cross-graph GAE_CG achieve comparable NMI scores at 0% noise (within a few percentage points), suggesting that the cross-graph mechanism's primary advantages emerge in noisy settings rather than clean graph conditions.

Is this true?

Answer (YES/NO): YES